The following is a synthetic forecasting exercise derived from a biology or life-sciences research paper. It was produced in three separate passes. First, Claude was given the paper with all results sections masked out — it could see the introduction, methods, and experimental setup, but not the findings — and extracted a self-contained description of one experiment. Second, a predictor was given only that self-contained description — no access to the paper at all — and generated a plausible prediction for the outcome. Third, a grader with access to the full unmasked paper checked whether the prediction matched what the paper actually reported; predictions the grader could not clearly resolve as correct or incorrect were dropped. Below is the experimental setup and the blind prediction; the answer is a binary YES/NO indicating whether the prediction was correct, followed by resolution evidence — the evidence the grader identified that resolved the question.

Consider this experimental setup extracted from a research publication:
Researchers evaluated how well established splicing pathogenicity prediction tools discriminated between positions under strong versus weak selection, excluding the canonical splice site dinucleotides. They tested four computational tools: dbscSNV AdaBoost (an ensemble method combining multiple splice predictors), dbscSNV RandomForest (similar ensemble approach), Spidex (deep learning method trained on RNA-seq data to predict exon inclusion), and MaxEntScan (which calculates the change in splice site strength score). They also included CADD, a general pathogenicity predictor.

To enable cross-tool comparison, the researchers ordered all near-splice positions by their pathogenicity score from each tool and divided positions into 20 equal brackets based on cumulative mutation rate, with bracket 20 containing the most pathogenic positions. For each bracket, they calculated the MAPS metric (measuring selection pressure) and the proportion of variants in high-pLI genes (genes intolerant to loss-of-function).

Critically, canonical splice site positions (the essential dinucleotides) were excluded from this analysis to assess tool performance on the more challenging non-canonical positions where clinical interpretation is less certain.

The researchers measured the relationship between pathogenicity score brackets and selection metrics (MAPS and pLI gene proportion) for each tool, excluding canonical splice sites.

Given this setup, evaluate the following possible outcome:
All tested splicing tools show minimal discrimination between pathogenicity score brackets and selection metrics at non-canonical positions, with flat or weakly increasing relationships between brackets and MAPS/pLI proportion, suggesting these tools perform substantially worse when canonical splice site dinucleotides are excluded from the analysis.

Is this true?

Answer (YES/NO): NO